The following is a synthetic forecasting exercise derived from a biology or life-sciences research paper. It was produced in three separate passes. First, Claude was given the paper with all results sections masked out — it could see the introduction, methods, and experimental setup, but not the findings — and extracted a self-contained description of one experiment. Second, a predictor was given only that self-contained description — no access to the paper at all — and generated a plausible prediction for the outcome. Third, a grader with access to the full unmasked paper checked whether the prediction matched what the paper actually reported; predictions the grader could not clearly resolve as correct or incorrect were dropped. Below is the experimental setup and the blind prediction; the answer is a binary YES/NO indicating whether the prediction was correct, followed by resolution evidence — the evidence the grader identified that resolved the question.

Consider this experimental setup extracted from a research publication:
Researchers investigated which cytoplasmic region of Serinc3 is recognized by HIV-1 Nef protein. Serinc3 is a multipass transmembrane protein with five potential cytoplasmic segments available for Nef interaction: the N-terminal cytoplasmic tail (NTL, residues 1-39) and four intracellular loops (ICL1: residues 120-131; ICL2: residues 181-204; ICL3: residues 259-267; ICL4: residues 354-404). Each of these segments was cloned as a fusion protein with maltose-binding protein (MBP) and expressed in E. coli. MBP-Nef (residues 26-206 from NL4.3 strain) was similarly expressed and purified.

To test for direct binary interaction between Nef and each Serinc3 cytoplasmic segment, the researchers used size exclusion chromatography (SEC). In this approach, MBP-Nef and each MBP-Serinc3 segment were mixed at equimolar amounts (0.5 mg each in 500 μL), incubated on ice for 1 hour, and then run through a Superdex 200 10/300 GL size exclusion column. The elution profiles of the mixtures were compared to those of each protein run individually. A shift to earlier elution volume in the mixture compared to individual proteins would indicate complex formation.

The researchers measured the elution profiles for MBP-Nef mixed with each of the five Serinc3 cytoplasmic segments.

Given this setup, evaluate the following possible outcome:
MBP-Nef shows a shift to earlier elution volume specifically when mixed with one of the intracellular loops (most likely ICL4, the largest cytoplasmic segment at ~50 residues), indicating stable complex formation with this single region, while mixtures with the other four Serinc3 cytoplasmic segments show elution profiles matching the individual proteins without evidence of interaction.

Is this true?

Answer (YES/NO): NO